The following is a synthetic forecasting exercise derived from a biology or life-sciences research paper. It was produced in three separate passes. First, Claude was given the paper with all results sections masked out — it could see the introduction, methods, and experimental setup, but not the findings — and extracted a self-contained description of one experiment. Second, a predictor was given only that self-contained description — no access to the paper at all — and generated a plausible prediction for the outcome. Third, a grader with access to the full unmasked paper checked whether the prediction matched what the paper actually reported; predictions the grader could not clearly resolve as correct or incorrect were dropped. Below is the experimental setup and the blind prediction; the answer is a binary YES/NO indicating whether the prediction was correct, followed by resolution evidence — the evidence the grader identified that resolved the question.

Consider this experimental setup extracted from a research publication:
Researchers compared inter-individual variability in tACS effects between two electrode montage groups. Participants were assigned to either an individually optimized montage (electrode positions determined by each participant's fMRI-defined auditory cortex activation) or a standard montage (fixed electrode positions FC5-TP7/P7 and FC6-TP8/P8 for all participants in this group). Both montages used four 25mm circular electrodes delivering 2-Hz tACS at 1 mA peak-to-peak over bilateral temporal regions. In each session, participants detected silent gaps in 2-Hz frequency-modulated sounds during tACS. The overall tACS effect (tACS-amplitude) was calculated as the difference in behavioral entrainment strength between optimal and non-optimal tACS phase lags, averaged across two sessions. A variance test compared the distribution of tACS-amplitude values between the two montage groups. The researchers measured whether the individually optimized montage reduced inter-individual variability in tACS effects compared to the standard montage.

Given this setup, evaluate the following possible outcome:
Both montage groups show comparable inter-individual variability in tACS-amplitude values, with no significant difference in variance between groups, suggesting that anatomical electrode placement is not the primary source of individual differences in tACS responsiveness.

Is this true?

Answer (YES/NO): NO